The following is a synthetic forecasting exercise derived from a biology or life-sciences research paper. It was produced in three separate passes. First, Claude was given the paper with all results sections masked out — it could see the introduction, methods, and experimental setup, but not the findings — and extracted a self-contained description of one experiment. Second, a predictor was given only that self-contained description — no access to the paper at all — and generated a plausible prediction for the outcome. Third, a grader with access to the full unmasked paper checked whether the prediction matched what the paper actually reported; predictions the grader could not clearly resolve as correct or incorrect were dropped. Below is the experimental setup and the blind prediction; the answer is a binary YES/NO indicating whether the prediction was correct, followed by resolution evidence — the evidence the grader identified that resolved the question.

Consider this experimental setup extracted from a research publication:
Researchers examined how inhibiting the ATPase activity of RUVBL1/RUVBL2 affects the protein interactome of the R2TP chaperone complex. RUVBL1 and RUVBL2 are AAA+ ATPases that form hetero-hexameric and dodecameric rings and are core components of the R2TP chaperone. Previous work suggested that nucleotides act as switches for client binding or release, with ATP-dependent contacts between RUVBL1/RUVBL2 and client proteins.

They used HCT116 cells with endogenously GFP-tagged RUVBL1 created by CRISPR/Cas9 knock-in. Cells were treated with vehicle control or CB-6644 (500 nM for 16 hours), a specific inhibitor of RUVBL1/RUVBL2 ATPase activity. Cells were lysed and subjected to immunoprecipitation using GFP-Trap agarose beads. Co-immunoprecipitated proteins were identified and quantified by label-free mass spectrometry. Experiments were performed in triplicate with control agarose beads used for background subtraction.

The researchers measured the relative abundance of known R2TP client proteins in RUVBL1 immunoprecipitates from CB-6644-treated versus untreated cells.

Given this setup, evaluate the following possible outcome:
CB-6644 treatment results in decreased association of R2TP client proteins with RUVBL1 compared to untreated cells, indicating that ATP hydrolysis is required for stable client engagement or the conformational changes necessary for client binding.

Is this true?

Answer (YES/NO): NO